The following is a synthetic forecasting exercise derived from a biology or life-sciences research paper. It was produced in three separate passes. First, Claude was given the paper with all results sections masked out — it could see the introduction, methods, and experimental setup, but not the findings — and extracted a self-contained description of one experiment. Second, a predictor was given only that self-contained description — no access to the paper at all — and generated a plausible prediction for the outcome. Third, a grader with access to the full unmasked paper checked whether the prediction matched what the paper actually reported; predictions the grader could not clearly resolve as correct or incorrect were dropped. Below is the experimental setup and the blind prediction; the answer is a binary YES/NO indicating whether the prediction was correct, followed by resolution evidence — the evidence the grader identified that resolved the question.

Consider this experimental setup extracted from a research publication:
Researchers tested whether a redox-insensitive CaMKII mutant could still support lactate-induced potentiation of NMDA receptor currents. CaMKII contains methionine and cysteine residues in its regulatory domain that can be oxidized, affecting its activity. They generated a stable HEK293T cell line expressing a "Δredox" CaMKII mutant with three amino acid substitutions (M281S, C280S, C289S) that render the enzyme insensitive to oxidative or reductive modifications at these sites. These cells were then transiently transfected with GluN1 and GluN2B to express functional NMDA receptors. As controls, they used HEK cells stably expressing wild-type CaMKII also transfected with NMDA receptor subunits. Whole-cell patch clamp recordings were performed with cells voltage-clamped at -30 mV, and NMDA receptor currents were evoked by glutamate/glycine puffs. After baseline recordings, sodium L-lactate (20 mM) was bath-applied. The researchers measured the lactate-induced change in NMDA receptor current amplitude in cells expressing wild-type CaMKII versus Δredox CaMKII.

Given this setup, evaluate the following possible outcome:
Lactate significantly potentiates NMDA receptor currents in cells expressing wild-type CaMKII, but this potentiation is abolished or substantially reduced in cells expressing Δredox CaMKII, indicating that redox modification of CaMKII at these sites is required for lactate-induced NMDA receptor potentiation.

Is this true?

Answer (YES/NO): NO